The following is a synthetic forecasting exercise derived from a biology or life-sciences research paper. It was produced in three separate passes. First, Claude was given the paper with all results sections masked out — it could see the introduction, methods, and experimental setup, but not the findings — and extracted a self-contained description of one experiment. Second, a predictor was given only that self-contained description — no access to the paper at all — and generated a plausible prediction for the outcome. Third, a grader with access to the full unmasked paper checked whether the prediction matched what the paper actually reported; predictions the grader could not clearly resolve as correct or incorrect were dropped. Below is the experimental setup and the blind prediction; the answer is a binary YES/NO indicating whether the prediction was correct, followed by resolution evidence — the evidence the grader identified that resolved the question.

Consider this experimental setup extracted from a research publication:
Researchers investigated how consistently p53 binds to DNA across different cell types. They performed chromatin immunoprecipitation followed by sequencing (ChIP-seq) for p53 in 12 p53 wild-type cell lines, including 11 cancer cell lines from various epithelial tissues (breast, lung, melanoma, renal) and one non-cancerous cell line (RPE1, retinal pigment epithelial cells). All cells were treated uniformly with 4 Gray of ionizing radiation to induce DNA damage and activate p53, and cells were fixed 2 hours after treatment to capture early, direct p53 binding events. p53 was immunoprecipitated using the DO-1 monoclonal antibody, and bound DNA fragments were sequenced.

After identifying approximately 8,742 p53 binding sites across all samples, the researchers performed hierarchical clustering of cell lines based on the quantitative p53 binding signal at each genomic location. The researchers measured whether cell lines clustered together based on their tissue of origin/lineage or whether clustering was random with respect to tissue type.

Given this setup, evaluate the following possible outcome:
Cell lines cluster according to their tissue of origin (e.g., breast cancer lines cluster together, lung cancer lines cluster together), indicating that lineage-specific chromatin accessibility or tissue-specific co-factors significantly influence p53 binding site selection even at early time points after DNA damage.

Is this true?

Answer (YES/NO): YES